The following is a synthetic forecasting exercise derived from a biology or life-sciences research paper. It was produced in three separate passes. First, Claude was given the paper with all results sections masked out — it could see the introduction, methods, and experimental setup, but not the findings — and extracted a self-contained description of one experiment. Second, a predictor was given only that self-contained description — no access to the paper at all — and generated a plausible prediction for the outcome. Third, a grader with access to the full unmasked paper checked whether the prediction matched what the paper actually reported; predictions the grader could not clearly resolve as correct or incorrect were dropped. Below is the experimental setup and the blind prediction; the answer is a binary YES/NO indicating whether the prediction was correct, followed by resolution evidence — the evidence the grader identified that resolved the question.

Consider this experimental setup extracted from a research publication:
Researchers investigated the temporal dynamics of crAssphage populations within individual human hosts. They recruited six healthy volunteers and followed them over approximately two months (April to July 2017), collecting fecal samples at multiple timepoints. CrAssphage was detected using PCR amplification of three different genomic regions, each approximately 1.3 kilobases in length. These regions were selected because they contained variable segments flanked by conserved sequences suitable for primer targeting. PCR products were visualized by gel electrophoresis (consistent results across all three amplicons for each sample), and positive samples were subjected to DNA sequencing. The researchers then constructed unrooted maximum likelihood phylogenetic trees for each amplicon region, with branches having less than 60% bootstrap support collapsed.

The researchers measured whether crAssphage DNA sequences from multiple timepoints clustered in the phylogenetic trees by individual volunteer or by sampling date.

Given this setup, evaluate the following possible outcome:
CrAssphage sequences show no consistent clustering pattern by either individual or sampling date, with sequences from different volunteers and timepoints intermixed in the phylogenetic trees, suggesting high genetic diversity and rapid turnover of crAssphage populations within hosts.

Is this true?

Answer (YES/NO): NO